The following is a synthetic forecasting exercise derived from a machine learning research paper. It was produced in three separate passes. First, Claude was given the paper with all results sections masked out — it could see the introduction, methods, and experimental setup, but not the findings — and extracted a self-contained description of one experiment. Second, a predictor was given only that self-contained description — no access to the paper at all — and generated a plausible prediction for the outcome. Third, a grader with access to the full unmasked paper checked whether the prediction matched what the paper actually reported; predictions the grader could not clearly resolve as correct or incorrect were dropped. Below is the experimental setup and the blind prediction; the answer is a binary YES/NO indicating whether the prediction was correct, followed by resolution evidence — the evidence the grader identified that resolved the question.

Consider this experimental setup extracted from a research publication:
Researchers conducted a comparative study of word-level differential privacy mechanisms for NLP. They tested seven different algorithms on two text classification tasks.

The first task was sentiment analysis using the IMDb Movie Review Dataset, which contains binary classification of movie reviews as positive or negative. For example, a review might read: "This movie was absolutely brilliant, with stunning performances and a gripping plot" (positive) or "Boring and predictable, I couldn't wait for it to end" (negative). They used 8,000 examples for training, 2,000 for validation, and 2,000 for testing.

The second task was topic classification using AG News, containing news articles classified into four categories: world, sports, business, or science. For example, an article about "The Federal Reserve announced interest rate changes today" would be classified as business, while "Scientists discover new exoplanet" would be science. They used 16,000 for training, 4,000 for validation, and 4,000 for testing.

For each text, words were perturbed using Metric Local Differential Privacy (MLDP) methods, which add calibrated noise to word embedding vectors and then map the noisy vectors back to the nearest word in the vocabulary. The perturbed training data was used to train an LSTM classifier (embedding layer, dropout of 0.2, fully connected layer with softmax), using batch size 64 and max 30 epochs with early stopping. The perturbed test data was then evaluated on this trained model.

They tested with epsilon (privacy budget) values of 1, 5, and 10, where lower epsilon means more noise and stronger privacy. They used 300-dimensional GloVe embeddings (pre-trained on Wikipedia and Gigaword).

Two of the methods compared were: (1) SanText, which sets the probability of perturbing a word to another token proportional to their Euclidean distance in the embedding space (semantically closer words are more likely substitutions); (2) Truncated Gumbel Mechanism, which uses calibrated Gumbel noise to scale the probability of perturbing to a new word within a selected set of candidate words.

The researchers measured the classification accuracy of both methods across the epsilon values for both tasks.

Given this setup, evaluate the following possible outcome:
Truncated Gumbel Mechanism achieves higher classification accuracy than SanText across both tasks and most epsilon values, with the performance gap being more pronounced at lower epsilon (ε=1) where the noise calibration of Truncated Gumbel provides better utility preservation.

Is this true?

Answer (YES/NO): NO